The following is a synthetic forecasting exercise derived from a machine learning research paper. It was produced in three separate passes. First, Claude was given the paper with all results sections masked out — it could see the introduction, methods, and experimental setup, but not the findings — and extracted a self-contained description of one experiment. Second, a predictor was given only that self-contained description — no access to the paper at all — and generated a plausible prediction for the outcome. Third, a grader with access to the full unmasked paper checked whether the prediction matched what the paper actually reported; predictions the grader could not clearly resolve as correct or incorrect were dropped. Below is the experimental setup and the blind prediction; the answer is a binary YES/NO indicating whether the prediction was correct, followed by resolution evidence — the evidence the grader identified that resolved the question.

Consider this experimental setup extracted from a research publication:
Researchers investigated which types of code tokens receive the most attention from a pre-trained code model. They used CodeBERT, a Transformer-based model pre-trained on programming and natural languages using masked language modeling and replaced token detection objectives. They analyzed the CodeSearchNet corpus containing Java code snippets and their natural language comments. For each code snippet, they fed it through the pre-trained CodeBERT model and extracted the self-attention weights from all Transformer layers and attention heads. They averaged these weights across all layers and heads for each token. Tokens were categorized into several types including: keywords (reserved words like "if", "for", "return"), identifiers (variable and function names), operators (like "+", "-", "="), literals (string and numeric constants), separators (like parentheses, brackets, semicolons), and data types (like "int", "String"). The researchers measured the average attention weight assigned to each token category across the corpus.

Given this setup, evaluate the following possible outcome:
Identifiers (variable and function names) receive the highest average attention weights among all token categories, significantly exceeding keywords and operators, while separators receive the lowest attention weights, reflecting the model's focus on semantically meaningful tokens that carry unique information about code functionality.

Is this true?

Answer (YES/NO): NO